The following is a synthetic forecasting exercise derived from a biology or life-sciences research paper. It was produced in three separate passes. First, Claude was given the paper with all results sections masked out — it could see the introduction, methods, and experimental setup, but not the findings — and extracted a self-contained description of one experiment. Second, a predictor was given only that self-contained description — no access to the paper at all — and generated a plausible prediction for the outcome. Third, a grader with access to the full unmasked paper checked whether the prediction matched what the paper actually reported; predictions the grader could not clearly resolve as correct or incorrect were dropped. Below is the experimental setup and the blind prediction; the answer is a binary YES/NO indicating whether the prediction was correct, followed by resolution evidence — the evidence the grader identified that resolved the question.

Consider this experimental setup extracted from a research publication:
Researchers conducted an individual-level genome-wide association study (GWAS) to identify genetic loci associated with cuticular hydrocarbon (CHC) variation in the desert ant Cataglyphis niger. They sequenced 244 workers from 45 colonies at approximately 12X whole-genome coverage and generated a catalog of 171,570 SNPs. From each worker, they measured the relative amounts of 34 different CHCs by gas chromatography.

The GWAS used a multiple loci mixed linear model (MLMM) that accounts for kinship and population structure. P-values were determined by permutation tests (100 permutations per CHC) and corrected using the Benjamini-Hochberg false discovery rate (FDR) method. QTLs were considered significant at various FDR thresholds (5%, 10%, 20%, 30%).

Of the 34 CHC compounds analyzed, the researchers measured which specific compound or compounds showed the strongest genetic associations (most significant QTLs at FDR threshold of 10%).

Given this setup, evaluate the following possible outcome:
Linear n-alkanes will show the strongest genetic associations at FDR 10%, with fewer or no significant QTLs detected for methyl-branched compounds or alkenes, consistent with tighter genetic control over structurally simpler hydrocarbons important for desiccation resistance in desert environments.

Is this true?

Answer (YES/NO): NO